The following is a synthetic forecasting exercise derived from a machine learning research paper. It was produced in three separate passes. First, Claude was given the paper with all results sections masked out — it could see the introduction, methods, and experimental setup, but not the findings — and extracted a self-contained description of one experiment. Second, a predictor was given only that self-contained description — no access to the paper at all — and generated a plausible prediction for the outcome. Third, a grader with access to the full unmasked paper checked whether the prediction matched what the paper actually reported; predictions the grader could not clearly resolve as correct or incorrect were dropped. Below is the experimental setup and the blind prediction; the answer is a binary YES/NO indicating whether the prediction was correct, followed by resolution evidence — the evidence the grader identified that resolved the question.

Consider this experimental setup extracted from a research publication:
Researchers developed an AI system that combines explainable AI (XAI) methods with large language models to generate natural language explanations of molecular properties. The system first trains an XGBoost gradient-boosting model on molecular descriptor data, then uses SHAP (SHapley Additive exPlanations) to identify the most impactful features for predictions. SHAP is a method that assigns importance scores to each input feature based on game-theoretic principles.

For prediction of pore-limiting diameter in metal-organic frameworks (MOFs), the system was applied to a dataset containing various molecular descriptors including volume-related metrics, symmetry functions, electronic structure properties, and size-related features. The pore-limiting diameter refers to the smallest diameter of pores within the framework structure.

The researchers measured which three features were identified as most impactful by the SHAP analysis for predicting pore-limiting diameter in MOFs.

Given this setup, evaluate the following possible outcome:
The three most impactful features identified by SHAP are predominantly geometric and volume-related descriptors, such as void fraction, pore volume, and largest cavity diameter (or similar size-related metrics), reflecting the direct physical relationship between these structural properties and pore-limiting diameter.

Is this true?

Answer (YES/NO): NO